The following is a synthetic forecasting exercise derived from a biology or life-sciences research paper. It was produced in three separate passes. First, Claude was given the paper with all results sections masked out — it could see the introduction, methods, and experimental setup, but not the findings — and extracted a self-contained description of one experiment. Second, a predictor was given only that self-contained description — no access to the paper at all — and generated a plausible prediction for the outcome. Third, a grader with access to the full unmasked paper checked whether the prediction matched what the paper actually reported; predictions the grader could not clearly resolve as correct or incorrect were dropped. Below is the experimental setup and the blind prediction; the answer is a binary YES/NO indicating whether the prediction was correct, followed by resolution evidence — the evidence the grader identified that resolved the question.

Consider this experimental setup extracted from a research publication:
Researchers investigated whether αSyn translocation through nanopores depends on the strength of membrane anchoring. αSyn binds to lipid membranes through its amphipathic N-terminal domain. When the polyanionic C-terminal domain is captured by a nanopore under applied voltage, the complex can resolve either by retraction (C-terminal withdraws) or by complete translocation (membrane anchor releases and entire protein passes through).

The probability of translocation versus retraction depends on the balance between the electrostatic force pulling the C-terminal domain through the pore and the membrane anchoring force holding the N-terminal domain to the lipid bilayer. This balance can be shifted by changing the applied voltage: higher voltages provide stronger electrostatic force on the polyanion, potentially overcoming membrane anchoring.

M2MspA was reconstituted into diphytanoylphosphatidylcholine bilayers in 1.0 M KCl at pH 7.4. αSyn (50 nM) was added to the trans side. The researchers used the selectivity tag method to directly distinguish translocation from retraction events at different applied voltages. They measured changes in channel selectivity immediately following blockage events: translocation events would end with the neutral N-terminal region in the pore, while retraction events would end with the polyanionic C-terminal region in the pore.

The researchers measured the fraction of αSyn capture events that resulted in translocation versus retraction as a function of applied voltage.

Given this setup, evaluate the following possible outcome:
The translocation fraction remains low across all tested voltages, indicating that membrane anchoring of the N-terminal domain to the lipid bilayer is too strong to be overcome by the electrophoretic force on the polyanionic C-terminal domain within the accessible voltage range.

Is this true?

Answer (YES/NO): NO